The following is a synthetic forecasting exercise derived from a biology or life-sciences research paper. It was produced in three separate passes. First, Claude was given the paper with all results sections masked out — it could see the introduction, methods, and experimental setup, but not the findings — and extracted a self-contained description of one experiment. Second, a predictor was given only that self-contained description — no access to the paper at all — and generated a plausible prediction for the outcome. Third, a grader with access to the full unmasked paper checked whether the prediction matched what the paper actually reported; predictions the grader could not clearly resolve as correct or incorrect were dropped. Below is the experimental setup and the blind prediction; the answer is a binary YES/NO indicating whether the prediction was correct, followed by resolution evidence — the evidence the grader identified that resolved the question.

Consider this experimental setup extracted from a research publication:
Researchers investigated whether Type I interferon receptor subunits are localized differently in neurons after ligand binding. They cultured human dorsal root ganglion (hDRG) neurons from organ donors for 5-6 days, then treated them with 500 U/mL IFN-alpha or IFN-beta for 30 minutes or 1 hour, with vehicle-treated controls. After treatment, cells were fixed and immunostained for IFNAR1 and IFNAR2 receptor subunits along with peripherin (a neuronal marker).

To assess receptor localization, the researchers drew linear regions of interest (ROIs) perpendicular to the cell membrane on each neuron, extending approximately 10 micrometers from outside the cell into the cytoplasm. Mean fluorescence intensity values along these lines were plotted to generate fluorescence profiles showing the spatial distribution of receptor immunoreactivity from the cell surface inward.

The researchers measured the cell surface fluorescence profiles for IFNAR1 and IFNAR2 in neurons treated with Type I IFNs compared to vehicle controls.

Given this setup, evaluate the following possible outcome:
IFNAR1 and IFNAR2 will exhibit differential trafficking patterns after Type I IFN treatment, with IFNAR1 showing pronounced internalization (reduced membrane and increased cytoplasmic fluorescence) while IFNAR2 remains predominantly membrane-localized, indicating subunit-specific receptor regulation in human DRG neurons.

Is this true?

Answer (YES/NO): NO